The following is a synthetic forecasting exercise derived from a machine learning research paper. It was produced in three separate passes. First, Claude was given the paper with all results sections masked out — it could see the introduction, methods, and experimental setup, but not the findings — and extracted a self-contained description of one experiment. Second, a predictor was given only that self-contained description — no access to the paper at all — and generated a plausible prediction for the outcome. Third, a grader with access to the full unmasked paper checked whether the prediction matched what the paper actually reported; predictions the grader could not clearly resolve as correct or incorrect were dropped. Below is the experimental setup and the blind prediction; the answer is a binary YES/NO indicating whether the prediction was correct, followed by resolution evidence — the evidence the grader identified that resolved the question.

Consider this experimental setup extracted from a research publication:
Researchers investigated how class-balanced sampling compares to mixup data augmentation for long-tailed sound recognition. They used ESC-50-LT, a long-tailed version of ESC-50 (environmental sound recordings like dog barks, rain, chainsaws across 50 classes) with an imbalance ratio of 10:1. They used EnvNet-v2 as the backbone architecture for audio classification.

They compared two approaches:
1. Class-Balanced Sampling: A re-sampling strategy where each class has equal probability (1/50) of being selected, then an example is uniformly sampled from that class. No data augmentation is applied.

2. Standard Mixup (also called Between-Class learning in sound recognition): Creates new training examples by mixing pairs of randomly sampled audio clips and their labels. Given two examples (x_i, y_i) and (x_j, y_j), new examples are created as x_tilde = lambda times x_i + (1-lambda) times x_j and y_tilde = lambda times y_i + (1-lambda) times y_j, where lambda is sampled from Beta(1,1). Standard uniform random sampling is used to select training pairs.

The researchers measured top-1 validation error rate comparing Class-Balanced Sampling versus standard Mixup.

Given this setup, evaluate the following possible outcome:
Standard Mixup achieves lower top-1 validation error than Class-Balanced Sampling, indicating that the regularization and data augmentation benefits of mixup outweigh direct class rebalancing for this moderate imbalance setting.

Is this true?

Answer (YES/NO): YES